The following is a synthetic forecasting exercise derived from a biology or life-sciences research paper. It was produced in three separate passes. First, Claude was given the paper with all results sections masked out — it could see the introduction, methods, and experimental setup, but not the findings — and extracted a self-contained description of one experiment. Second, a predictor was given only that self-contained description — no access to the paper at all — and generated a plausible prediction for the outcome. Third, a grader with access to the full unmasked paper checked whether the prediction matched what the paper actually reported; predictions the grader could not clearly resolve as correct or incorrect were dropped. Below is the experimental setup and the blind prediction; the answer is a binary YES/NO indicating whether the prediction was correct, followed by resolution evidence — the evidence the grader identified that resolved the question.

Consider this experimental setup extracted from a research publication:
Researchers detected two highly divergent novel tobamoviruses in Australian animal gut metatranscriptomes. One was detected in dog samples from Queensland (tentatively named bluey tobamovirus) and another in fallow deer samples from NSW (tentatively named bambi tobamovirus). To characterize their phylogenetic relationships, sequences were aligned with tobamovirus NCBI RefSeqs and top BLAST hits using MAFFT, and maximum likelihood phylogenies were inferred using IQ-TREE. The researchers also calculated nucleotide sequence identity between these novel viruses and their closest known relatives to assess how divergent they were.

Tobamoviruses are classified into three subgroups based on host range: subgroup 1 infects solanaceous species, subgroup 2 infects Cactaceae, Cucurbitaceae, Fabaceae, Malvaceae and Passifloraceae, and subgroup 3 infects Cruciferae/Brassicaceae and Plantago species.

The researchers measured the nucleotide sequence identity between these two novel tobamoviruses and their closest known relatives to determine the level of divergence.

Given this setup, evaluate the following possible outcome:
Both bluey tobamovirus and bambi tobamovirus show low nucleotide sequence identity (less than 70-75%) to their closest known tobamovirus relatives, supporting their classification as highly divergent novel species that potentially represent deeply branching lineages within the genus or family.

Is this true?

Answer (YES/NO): YES